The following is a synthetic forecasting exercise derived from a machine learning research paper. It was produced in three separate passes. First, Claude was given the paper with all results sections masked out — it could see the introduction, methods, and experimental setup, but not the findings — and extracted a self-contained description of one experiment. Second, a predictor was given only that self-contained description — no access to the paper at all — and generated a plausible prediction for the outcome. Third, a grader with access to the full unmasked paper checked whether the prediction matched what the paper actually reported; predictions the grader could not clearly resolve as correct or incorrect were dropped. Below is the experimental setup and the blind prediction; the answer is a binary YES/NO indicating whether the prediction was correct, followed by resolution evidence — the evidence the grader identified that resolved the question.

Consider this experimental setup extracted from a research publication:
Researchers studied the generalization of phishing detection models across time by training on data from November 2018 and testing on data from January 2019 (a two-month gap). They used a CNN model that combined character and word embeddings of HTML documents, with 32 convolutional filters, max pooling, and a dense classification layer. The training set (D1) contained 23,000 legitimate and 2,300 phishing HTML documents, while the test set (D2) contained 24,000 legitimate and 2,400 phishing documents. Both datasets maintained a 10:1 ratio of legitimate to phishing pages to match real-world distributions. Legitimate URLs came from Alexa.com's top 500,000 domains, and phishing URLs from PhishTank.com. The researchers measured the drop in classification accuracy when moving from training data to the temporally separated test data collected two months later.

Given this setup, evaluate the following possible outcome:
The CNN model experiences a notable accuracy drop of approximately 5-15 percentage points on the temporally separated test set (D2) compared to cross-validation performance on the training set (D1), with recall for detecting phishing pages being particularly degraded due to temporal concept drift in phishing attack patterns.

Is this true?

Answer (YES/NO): NO